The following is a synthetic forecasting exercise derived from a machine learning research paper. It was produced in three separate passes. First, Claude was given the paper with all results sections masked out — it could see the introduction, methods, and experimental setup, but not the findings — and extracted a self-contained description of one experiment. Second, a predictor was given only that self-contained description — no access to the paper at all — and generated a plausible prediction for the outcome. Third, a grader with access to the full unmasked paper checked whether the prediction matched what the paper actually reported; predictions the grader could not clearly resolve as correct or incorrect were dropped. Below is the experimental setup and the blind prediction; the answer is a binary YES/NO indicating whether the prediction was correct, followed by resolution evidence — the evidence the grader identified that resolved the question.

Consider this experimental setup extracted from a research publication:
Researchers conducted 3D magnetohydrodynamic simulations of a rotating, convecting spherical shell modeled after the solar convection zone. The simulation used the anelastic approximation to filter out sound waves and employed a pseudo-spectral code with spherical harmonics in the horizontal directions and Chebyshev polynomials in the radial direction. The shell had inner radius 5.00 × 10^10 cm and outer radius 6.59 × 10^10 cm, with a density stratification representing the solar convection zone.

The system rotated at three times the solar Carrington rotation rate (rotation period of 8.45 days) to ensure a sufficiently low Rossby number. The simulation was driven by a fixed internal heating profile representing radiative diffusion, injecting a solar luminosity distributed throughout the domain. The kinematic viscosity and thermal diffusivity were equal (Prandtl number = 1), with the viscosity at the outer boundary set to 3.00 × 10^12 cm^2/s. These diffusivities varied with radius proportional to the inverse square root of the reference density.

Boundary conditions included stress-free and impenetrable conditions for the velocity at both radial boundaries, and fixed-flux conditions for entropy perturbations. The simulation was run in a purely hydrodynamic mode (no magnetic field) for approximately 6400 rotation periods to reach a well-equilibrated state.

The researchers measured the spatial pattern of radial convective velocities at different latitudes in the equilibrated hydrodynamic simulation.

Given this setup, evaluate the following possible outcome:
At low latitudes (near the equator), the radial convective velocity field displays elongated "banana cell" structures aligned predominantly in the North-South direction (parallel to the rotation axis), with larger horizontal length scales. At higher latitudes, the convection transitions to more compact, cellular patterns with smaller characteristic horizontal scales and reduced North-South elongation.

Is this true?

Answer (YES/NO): YES